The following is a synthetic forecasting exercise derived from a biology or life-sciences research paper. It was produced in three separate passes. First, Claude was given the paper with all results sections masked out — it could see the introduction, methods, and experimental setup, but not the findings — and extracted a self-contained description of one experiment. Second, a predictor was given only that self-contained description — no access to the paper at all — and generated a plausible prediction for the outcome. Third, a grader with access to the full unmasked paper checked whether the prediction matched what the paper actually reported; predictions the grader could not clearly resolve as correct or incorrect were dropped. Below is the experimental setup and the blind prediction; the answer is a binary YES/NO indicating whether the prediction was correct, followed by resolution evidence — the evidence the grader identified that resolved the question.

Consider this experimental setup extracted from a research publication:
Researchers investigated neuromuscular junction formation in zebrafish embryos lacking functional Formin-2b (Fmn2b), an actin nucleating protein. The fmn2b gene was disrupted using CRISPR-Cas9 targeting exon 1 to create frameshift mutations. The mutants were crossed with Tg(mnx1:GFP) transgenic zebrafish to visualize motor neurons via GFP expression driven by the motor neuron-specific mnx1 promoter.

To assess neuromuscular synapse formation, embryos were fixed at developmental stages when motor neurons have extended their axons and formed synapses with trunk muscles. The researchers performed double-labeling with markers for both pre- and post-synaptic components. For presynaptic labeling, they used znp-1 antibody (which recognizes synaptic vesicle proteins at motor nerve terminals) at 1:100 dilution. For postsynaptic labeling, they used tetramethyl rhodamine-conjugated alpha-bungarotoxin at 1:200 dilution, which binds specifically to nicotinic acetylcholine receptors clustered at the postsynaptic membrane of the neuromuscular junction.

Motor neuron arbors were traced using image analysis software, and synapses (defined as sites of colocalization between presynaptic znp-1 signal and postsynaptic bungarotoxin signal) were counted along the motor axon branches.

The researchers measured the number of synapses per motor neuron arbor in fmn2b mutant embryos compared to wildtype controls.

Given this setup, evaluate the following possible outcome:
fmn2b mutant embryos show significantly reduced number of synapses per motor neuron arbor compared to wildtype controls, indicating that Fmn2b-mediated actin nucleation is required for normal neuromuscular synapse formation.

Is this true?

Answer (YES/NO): NO